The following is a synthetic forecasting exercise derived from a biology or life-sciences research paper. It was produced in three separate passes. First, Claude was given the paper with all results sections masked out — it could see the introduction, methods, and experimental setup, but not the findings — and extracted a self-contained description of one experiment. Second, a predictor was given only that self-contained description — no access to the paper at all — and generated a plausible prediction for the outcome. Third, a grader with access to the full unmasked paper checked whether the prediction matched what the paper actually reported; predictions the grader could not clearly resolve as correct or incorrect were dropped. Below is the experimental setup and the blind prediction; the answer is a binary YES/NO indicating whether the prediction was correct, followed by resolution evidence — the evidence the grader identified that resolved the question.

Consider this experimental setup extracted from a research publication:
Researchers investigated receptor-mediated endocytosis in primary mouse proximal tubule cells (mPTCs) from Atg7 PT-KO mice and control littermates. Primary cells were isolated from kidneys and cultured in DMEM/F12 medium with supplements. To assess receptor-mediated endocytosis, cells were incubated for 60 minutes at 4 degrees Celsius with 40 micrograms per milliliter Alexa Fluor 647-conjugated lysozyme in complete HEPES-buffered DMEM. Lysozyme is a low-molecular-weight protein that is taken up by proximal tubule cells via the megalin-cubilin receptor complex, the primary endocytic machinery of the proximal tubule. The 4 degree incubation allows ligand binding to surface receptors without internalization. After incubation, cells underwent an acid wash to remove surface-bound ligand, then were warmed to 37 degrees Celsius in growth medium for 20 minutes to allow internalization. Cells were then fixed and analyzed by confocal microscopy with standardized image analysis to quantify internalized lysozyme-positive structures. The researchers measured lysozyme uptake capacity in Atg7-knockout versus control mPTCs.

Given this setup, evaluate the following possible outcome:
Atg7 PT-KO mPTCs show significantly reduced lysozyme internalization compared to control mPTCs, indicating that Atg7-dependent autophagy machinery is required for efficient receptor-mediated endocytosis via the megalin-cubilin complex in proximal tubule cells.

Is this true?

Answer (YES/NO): YES